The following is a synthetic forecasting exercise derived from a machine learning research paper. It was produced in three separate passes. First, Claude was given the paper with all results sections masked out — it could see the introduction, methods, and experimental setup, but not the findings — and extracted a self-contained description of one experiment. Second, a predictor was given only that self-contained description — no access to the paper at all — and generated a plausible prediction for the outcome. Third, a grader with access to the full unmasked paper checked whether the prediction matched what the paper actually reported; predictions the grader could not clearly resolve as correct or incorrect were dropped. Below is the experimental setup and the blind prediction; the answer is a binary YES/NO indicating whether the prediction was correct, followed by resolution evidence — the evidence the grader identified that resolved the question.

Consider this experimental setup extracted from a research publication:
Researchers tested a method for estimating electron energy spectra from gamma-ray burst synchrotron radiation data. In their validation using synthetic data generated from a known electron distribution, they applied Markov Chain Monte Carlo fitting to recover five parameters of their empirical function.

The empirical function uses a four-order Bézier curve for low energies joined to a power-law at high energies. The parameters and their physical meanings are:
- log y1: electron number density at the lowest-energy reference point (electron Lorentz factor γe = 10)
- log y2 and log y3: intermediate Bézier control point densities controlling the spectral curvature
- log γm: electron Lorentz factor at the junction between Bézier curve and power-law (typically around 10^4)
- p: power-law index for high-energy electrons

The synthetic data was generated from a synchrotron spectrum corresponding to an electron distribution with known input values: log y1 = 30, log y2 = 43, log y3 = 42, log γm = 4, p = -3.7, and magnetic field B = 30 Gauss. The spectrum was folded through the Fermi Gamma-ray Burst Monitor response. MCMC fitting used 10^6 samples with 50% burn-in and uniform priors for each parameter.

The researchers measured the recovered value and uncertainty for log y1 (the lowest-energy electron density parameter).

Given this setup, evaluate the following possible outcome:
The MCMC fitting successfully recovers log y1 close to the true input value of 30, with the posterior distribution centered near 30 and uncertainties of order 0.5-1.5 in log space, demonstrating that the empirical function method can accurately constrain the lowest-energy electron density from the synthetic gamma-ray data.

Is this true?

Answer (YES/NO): NO